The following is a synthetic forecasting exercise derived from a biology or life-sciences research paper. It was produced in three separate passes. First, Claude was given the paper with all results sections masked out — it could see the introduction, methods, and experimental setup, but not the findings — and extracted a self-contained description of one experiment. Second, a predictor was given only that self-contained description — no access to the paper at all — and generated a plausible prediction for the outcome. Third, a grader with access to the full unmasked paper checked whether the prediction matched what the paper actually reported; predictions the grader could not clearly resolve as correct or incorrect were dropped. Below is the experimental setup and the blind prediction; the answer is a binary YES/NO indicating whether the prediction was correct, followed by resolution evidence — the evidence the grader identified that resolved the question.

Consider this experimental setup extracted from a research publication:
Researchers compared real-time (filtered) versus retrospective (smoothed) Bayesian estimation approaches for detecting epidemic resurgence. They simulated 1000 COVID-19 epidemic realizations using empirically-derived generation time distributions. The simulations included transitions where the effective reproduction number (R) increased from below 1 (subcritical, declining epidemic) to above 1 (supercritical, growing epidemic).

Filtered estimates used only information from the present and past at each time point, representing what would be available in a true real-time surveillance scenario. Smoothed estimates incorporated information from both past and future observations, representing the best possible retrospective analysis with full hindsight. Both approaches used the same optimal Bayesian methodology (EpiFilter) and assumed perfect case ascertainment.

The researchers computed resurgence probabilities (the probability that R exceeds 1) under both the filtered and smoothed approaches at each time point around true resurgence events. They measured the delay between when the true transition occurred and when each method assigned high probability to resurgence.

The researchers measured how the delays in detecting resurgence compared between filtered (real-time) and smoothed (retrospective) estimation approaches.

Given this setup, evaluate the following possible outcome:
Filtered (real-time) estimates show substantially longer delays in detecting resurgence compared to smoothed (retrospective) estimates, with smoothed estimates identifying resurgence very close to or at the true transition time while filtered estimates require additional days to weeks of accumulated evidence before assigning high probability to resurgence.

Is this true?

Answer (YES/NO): YES